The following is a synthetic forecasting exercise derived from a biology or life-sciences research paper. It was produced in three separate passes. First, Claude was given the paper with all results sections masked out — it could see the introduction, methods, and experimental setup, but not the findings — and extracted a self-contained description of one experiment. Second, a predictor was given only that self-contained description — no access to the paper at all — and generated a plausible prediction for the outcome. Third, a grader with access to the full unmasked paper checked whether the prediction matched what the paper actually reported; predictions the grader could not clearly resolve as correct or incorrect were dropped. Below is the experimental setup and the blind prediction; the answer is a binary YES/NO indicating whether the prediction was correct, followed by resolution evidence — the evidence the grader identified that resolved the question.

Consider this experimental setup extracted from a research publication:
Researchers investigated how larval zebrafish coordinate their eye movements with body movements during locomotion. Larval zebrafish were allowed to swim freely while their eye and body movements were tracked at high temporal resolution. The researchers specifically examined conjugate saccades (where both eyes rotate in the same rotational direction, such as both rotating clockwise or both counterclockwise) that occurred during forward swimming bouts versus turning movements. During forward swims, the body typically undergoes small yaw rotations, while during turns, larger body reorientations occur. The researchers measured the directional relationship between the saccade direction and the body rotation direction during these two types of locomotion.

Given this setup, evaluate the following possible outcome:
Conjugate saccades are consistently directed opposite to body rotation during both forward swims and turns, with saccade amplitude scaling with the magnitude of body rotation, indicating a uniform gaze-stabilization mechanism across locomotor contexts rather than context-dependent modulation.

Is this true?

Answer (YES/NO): NO